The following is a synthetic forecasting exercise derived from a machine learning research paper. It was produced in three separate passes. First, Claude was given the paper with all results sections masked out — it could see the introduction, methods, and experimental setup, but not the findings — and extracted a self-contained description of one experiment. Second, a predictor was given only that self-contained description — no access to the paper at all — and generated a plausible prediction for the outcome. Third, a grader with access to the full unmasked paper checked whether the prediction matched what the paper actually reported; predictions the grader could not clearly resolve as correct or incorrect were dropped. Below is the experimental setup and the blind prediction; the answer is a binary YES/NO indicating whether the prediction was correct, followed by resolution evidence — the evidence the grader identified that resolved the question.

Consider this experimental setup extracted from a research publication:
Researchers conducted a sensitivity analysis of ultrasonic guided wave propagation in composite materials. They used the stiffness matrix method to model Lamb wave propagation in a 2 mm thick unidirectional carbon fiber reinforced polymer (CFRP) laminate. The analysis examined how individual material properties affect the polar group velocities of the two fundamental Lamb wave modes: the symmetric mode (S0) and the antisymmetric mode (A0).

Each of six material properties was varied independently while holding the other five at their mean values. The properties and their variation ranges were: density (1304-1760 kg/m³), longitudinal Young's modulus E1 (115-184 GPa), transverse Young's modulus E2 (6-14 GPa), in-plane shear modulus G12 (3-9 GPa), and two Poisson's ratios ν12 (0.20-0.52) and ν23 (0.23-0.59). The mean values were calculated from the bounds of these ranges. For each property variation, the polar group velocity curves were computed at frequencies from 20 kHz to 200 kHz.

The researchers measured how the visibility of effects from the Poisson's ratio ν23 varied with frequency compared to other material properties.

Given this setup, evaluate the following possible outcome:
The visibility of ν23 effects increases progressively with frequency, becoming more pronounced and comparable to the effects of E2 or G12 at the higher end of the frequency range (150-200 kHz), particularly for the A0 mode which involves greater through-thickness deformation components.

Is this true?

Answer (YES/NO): NO